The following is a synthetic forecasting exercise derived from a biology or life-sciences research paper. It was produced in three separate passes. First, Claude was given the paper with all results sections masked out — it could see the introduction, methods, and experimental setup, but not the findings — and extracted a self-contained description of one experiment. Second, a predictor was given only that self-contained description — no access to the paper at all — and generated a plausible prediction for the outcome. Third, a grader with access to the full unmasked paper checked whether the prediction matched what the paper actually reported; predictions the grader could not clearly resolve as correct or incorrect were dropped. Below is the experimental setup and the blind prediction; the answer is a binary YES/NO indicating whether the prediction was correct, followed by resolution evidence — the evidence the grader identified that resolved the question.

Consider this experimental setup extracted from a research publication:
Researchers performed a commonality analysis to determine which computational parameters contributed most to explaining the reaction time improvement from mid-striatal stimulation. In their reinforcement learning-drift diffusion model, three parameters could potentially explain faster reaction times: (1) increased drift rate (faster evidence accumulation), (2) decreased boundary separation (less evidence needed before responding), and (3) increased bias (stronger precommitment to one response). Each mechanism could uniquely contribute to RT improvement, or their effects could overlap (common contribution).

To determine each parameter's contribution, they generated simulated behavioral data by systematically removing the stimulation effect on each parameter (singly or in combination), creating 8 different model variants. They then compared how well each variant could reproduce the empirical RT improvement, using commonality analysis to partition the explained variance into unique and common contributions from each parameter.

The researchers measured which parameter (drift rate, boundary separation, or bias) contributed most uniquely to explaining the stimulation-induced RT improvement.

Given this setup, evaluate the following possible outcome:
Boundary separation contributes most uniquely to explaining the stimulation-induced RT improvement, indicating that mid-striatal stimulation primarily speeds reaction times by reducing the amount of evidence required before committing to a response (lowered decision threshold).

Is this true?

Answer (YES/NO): YES